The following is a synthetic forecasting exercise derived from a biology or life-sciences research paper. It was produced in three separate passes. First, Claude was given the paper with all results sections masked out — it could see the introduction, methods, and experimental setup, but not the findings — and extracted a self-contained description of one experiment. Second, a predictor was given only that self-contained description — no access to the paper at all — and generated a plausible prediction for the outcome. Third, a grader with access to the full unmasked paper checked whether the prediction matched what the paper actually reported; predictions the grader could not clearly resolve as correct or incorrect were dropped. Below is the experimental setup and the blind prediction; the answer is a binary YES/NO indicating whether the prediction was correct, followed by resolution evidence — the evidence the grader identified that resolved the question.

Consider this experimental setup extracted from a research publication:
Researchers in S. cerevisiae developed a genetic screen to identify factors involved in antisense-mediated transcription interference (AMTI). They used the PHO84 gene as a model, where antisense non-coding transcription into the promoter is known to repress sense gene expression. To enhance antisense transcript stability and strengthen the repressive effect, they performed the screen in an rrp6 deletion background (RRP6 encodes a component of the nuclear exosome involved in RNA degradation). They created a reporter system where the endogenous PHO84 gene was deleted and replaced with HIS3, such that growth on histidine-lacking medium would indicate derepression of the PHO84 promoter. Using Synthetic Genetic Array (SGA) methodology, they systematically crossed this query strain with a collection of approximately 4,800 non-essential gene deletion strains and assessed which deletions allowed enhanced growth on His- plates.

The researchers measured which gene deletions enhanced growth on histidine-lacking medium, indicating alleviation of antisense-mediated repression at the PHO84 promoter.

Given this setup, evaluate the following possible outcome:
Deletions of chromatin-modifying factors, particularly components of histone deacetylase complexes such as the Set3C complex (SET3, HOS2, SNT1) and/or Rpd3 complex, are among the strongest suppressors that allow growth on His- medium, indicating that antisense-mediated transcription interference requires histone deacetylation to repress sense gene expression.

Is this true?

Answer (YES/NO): NO